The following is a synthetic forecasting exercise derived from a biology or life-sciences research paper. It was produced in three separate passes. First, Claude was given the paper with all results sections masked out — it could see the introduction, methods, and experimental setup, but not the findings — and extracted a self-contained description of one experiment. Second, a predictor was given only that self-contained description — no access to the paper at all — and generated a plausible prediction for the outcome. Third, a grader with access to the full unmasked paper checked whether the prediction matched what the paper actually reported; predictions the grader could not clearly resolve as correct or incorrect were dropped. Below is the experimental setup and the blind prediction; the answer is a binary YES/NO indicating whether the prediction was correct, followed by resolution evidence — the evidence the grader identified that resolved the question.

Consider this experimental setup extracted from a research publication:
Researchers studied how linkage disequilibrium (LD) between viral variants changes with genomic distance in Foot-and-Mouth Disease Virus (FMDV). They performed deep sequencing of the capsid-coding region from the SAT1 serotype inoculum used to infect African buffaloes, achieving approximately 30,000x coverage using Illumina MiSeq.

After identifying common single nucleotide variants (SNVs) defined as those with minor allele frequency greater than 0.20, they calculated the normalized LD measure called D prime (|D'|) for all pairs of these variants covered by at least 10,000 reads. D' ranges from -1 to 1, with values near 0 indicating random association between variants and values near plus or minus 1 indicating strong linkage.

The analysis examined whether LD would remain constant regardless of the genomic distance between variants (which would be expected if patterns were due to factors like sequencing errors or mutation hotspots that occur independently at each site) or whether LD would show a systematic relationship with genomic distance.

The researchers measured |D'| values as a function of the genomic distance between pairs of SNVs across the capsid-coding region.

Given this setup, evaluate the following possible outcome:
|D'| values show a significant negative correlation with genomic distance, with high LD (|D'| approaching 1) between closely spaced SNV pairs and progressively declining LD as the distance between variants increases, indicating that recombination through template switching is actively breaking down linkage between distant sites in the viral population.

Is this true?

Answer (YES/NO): YES